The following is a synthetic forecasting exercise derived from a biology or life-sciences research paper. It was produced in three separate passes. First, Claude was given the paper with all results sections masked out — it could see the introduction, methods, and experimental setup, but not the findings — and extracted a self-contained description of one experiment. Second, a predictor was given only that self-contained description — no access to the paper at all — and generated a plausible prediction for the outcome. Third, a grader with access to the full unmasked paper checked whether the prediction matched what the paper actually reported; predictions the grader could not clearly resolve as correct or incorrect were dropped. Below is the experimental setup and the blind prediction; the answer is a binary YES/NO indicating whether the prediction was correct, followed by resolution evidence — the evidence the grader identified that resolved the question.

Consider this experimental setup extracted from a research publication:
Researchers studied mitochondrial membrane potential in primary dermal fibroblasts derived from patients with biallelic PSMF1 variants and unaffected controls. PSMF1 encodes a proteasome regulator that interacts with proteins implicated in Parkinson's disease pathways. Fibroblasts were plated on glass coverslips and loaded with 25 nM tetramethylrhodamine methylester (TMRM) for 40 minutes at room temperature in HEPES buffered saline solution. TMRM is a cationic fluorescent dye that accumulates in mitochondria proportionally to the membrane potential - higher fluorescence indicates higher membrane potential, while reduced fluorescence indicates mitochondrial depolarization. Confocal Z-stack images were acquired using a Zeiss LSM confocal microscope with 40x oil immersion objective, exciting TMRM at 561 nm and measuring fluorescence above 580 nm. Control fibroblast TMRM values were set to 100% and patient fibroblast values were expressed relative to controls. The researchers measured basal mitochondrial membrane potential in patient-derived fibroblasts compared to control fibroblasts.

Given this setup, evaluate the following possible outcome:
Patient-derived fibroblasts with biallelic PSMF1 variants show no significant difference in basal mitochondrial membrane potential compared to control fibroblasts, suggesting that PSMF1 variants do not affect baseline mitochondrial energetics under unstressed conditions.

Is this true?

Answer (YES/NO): NO